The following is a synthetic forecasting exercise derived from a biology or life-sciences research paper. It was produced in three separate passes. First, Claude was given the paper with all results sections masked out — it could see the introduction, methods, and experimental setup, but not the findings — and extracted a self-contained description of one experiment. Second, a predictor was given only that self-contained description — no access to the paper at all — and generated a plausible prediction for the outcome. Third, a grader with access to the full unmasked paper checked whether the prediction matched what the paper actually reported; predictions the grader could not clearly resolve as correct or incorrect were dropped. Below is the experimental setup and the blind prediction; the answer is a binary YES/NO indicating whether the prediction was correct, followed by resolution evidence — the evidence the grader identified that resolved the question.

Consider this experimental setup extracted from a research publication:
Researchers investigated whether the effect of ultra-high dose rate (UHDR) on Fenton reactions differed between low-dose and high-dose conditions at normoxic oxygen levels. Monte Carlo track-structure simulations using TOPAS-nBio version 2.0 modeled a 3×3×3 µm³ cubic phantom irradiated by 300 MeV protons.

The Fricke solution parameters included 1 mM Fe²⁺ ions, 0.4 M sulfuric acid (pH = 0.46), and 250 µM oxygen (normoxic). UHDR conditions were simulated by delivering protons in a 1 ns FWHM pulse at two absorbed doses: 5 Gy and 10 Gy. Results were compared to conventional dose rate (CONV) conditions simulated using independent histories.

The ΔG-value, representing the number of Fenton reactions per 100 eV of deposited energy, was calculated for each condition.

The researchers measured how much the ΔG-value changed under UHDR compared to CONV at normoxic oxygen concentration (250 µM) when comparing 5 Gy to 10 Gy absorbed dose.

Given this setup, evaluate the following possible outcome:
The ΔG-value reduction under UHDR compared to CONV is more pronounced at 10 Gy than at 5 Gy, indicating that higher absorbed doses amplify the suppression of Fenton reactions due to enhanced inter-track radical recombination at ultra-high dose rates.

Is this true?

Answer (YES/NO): YES